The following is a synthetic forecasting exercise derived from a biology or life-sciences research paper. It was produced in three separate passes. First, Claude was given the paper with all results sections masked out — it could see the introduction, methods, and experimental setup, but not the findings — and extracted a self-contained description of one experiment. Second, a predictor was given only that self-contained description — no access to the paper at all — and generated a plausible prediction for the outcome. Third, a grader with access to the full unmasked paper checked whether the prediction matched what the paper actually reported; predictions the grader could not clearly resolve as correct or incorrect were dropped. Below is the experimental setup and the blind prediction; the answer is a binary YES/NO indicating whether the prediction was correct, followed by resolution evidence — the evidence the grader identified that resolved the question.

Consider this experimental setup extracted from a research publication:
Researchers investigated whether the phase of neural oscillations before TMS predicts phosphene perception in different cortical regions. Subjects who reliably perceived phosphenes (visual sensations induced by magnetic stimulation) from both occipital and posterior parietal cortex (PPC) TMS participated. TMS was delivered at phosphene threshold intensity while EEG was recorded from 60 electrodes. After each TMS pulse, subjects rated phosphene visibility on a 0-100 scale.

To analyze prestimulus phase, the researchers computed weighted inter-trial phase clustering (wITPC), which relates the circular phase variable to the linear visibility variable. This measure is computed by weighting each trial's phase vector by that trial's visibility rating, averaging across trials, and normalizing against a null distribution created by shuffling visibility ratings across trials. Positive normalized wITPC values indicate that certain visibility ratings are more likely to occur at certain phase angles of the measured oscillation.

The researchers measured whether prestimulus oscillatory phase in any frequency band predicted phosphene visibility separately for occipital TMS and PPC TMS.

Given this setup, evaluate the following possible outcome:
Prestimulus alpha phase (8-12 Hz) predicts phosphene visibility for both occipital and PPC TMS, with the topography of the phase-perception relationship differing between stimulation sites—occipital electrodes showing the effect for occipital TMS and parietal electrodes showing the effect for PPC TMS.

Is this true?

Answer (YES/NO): NO